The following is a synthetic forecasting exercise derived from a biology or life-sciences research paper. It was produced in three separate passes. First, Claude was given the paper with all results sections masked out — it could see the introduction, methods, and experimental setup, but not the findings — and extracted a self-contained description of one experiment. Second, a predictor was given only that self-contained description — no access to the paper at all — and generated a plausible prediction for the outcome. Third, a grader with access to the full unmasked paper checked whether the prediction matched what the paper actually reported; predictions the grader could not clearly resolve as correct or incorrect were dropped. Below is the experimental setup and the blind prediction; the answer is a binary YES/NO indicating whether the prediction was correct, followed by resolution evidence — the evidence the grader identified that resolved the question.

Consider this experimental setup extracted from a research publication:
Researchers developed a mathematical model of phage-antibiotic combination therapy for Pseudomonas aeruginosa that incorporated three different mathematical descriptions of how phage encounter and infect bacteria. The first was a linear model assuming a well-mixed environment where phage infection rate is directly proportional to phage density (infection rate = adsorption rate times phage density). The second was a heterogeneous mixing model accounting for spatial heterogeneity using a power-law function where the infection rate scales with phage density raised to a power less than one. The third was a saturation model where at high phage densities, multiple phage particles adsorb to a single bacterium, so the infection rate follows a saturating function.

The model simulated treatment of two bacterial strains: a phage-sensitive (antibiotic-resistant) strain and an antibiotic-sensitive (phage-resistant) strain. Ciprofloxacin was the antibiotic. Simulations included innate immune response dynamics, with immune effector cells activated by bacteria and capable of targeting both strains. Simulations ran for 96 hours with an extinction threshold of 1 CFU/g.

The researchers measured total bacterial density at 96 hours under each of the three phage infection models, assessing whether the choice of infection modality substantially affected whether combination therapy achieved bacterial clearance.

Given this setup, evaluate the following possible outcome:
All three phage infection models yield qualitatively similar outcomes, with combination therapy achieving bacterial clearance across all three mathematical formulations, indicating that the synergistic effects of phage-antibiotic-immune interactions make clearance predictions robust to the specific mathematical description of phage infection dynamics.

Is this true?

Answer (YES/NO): NO